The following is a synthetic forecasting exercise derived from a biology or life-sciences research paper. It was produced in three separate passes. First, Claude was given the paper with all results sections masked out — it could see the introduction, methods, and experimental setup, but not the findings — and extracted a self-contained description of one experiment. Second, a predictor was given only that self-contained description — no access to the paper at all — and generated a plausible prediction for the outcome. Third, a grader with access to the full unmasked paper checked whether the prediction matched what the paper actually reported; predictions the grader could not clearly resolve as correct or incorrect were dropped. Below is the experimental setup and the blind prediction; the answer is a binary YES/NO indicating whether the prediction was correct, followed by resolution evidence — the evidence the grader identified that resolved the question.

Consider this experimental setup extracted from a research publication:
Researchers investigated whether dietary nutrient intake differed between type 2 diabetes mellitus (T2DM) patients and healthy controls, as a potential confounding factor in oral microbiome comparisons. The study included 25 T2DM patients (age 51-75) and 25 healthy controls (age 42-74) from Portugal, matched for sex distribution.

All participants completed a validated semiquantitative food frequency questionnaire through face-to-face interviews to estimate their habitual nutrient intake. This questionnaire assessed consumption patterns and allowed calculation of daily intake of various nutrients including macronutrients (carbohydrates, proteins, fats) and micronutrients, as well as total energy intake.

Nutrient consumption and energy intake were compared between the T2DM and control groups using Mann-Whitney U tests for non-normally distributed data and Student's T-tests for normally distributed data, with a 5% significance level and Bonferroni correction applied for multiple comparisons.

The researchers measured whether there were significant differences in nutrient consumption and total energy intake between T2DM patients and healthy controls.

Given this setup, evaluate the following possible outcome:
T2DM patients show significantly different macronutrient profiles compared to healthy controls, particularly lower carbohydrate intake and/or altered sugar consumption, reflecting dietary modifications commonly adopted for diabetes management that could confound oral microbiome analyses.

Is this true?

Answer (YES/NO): NO